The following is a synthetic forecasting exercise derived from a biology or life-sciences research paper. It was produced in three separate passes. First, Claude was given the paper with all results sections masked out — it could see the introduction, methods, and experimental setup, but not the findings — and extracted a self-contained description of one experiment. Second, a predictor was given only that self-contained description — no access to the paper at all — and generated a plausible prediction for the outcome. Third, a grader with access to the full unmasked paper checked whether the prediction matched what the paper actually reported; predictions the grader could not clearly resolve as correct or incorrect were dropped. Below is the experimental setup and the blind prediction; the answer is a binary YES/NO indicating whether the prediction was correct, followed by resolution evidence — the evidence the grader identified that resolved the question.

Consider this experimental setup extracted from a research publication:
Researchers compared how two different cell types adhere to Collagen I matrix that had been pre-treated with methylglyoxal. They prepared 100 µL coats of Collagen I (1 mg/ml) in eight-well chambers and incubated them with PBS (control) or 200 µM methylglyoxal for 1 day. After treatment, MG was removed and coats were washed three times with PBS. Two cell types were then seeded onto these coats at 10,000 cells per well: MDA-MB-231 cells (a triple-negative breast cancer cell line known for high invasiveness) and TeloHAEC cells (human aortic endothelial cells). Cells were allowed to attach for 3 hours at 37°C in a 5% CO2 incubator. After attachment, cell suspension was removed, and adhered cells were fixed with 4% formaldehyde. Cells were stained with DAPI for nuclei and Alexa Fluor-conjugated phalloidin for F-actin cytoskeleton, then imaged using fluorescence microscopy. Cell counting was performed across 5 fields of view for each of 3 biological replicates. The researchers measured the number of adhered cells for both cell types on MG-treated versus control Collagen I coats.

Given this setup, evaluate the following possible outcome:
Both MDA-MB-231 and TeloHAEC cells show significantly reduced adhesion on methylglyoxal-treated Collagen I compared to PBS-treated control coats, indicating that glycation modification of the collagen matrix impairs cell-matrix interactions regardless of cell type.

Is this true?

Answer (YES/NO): YES